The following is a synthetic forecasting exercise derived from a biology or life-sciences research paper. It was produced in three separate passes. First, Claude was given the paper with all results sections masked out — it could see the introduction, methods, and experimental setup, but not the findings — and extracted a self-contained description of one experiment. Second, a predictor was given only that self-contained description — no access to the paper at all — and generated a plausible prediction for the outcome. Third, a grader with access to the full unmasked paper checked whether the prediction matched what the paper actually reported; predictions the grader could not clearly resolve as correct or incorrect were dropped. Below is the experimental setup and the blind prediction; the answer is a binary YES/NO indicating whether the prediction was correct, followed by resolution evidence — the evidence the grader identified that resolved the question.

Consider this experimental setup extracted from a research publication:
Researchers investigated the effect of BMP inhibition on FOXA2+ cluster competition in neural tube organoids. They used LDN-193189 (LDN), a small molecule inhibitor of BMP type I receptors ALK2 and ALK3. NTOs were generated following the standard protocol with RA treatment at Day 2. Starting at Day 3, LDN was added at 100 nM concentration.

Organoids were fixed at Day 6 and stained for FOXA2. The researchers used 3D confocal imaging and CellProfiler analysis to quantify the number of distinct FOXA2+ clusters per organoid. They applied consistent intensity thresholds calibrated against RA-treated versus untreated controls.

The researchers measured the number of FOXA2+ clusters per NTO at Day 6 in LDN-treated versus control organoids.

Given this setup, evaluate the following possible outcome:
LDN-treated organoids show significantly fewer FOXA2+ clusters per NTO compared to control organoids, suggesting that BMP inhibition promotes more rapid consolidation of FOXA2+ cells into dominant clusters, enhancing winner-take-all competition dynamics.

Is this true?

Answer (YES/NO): NO